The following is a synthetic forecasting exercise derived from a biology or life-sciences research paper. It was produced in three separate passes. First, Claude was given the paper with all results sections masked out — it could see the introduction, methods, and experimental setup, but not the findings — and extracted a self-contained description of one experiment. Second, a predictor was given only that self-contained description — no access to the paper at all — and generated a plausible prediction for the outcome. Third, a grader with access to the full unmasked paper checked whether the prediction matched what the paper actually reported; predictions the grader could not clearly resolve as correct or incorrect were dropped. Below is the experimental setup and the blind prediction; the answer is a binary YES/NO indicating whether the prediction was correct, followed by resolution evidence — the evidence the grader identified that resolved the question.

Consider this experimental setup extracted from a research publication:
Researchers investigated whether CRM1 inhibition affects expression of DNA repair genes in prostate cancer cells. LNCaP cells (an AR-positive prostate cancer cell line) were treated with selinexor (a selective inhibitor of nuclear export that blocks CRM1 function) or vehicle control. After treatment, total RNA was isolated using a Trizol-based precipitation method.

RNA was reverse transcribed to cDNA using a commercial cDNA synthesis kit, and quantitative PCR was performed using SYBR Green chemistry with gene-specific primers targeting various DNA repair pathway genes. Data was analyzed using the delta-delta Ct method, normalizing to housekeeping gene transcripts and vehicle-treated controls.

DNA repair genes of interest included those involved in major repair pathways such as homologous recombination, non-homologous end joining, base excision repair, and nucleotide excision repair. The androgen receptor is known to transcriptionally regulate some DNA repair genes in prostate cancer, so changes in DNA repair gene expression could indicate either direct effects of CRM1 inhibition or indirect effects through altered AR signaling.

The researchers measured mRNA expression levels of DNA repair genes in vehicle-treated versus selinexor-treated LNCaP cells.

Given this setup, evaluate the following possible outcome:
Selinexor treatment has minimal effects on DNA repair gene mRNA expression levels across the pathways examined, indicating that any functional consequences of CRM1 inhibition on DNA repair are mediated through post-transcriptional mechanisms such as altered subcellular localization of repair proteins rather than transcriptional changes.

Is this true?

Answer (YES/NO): NO